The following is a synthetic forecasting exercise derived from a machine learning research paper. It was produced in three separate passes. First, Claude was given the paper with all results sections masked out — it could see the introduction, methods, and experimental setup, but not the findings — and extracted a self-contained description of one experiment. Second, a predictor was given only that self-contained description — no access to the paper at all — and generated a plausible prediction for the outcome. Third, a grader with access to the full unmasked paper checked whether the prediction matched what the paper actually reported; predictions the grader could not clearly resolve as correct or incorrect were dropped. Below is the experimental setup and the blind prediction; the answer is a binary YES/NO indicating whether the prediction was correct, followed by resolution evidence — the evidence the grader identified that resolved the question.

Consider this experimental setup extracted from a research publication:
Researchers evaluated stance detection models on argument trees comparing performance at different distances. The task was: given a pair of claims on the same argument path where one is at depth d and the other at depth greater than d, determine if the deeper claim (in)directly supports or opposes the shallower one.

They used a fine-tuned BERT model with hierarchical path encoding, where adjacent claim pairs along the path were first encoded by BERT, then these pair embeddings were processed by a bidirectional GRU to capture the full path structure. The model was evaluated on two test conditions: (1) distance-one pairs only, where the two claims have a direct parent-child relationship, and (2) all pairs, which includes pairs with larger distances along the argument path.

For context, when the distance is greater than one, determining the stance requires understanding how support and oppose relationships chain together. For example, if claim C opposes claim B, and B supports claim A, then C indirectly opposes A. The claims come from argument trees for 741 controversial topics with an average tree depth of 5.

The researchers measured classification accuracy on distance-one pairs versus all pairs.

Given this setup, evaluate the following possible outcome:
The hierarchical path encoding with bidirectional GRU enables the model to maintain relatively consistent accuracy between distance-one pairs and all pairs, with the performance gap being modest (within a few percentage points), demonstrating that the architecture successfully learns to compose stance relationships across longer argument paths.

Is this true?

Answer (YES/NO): NO